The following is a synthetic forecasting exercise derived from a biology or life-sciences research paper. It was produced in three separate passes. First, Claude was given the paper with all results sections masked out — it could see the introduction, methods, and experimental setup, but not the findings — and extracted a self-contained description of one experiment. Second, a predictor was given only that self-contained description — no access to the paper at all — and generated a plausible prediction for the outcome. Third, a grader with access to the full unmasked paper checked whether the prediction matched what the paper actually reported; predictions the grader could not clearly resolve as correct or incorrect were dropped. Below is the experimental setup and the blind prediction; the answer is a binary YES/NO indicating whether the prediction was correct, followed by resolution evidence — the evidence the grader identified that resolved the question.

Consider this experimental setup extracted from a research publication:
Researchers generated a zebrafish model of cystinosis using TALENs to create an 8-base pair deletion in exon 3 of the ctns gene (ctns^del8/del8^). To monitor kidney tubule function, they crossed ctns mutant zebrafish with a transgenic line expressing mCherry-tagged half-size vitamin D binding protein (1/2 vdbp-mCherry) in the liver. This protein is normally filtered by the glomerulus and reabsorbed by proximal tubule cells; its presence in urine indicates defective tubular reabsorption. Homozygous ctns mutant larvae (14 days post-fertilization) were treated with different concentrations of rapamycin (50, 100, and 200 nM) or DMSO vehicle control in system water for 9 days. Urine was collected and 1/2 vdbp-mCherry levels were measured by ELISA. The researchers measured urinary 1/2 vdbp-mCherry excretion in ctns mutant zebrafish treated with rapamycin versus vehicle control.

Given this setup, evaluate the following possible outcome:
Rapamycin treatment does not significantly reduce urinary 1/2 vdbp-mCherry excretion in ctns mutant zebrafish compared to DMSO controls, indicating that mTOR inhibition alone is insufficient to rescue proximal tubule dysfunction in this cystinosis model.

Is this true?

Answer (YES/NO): NO